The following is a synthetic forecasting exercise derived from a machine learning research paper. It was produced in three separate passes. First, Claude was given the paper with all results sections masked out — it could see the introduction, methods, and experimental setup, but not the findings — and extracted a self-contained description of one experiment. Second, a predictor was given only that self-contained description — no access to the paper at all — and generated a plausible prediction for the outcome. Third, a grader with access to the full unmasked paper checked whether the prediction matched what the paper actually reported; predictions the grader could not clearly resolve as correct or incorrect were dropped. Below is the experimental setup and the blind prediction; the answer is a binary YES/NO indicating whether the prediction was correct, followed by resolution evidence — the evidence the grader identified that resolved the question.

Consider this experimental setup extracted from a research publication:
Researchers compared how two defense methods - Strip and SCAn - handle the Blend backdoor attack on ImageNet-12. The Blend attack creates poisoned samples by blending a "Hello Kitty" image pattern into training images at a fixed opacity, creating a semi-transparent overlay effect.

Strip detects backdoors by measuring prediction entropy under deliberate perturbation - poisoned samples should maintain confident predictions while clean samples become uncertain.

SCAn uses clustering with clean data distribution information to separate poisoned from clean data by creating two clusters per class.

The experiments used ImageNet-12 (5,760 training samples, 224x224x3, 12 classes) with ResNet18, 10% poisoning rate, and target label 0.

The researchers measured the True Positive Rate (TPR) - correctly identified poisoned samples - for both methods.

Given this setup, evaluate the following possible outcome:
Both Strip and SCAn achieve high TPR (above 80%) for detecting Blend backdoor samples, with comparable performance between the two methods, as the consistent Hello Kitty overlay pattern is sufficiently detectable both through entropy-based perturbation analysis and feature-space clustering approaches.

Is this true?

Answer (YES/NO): NO